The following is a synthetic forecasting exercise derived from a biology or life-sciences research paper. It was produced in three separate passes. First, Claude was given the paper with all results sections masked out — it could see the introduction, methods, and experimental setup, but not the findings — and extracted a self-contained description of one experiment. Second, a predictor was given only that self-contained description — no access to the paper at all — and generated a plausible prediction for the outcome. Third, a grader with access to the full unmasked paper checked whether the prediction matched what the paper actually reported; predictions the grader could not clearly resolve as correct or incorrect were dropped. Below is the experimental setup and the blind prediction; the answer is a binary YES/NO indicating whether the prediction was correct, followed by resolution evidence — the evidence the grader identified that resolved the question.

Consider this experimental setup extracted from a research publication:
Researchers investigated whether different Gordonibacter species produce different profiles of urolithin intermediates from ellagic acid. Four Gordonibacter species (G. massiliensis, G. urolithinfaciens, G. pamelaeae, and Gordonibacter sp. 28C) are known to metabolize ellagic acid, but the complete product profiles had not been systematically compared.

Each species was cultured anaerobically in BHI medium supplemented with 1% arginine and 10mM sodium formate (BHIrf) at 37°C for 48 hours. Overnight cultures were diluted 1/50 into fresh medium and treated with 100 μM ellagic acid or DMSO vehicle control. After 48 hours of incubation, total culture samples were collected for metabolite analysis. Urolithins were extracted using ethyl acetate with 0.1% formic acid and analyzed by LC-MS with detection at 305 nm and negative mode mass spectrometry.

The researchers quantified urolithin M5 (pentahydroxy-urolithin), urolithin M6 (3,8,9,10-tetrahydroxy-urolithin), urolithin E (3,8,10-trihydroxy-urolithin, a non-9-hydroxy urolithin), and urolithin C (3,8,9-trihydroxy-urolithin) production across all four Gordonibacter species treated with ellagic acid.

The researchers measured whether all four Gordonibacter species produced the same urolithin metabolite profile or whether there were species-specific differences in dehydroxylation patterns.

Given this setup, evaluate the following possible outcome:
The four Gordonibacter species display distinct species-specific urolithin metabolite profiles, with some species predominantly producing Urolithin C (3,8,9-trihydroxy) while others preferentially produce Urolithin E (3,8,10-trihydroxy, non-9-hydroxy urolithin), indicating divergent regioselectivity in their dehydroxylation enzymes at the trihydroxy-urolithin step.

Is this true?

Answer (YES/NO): NO